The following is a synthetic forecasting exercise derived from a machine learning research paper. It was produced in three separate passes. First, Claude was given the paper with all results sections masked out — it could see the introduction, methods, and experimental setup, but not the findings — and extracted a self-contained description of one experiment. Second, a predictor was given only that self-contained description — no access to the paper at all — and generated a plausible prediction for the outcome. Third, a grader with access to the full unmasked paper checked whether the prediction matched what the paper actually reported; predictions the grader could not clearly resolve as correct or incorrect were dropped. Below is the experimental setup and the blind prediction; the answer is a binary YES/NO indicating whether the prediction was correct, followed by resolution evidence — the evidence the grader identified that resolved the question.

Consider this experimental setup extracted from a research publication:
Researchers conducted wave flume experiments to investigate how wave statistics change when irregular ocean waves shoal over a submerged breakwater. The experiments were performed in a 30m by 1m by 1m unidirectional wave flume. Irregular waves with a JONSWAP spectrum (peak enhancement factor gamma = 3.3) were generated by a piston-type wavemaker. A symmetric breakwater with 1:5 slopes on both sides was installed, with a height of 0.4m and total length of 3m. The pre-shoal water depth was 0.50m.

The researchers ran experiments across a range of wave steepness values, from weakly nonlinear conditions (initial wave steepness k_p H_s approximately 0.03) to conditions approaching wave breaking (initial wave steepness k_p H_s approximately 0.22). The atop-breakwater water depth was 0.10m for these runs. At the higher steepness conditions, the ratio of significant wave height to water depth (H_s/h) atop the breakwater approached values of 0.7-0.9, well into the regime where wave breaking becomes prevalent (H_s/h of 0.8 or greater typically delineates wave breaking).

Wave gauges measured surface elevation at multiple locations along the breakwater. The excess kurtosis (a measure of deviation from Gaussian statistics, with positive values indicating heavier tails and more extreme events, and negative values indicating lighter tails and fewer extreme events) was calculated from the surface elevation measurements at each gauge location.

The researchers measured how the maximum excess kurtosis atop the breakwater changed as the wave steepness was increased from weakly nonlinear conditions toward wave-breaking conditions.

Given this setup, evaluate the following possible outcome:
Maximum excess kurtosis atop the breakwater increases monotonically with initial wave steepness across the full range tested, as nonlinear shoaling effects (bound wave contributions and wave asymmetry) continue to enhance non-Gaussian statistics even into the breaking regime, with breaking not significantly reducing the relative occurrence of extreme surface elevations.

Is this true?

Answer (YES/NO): NO